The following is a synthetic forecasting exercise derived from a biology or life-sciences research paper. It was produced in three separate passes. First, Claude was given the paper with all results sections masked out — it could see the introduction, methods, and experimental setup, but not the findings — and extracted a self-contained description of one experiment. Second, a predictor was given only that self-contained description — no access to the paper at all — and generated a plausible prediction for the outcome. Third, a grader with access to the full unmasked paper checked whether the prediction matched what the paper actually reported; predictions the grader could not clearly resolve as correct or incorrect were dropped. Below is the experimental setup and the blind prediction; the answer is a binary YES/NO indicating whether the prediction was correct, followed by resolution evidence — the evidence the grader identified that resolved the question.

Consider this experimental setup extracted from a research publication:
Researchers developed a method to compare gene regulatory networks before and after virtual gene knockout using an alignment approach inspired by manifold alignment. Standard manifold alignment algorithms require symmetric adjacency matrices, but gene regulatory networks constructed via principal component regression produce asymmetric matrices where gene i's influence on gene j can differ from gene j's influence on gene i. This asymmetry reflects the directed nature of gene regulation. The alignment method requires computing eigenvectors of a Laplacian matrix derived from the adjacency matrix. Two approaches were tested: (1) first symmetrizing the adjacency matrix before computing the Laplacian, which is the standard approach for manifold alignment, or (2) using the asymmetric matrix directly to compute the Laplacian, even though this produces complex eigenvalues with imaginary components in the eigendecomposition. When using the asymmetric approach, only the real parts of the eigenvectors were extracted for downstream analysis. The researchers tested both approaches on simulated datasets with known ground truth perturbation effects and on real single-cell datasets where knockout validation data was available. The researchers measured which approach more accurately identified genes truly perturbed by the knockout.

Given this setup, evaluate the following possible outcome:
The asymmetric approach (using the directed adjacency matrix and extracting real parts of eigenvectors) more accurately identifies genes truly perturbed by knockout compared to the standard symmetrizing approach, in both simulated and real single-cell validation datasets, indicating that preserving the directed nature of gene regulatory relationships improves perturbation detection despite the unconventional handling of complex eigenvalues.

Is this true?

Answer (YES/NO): YES